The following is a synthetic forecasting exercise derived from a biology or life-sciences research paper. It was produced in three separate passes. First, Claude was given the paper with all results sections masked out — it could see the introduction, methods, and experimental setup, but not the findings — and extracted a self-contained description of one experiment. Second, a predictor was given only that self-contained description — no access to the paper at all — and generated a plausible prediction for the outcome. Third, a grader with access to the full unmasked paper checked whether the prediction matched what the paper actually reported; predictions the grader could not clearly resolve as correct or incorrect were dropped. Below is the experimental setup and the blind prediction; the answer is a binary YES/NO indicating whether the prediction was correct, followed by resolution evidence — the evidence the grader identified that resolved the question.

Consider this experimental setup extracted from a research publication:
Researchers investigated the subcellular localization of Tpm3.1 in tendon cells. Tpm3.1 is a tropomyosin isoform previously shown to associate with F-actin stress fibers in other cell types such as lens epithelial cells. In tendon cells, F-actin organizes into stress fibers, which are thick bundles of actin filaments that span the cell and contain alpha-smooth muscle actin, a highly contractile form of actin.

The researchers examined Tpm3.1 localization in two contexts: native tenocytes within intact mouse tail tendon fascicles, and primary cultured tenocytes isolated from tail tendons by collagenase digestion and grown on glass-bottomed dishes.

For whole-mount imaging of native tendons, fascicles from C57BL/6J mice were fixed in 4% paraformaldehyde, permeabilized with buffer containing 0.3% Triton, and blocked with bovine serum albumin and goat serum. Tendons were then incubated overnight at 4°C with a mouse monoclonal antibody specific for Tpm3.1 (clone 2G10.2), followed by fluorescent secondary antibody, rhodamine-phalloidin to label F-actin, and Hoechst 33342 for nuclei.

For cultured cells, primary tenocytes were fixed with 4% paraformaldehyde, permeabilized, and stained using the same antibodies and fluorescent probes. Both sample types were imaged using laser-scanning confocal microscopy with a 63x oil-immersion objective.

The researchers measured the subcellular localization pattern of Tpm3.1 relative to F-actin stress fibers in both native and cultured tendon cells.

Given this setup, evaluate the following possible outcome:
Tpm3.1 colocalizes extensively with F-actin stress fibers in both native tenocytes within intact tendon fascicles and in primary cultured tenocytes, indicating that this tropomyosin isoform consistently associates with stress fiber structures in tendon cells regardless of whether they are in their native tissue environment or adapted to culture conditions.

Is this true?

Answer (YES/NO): YES